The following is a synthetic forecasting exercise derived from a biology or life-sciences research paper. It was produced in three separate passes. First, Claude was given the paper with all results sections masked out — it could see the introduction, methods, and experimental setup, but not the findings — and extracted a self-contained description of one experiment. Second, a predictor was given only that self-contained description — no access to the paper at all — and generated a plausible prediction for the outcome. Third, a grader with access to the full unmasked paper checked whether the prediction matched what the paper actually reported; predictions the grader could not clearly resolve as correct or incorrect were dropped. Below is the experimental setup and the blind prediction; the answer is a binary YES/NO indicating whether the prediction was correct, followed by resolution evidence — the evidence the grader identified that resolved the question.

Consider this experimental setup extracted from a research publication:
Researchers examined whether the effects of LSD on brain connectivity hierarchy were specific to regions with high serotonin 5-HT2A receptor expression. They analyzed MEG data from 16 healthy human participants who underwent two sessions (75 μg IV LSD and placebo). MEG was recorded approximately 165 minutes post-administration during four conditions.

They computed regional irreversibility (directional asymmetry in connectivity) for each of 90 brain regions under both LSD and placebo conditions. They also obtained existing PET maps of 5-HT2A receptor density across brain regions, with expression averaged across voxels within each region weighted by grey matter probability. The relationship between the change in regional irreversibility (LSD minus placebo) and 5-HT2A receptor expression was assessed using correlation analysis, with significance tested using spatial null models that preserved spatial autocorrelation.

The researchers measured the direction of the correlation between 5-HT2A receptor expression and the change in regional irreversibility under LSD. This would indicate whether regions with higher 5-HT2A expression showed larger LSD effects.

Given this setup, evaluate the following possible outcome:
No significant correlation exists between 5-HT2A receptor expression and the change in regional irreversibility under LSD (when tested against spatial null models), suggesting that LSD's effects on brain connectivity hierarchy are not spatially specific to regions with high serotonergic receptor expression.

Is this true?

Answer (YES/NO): YES